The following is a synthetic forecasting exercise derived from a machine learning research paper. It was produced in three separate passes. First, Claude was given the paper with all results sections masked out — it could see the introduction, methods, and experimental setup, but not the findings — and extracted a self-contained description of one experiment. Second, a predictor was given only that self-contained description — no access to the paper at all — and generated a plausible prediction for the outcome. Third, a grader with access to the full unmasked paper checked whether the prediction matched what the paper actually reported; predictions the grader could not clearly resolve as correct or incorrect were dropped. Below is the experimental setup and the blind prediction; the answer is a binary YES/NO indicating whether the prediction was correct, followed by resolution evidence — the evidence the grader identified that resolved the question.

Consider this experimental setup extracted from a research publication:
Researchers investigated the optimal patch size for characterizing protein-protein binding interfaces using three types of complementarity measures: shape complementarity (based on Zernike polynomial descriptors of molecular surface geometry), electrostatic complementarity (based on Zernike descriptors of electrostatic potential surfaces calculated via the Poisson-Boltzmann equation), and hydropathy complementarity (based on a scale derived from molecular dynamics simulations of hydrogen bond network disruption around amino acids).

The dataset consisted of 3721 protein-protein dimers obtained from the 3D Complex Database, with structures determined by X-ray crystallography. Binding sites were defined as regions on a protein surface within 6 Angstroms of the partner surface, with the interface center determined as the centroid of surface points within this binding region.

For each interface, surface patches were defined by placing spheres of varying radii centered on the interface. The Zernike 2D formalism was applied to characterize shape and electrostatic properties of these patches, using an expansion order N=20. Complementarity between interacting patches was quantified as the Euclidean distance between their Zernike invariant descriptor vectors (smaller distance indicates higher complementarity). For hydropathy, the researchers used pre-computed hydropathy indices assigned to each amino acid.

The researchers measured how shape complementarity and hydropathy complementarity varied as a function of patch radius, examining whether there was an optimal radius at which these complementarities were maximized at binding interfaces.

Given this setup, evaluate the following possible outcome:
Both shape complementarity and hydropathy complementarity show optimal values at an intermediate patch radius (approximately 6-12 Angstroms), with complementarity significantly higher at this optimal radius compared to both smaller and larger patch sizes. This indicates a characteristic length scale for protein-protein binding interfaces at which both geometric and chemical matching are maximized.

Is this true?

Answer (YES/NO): YES